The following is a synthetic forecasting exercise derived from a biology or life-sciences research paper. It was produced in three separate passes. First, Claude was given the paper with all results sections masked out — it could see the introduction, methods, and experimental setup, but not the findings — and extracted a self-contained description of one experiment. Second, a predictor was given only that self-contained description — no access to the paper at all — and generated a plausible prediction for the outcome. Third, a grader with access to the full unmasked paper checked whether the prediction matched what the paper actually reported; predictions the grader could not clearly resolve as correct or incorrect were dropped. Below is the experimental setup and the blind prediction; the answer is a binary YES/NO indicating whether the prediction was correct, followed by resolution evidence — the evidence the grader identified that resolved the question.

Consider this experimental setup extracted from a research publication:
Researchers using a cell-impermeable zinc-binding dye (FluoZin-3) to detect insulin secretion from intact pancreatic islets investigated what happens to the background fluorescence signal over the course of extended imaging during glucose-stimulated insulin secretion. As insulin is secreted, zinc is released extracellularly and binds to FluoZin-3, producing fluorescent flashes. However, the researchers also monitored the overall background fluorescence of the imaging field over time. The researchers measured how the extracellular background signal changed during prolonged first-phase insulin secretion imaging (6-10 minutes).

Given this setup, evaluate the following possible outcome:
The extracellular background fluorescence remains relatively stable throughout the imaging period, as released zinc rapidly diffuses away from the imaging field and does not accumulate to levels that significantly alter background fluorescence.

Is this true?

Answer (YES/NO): NO